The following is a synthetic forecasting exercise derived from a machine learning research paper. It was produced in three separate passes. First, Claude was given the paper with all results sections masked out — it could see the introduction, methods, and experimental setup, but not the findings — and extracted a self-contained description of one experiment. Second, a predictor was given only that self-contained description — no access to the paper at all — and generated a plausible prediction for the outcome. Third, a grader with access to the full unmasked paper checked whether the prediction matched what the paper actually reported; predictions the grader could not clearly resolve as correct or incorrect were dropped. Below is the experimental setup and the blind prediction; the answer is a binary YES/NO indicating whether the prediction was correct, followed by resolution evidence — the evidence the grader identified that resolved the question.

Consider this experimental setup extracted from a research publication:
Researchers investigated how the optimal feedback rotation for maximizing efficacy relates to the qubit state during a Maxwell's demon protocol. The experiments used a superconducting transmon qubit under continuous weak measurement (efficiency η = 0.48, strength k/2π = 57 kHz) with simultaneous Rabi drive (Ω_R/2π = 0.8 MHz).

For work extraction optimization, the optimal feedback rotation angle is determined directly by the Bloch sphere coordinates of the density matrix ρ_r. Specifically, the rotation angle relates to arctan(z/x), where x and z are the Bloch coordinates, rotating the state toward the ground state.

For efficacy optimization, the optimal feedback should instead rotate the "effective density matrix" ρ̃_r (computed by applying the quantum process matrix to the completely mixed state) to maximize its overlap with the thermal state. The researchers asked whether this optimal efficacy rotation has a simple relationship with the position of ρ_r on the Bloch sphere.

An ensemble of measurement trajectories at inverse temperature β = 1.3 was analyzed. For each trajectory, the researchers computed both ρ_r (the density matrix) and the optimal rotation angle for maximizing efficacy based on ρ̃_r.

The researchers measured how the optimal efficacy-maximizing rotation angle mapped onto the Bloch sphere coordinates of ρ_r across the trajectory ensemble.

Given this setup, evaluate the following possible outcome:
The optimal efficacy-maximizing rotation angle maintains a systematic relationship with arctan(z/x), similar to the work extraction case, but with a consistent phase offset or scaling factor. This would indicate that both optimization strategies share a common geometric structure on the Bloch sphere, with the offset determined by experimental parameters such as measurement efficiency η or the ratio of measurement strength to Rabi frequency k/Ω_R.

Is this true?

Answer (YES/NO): NO